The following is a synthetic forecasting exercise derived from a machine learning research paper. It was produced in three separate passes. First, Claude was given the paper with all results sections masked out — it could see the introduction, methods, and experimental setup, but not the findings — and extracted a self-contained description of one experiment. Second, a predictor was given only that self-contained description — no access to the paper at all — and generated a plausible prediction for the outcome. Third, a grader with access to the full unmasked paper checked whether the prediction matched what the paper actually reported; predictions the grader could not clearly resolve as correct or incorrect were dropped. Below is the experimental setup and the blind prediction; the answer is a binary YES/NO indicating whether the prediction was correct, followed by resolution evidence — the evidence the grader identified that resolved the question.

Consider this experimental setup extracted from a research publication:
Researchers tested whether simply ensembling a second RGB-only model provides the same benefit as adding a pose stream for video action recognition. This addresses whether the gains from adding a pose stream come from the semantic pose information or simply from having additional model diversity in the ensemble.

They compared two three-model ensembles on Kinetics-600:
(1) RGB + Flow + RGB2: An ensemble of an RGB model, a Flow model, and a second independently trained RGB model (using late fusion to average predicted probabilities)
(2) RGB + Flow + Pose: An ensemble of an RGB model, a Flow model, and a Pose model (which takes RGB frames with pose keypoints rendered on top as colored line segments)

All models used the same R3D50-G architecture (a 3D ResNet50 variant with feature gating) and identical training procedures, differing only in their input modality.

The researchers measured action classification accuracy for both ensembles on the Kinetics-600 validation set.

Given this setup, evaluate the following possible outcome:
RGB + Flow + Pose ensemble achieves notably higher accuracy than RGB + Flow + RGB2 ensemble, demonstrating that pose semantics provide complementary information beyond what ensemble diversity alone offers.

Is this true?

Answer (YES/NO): YES